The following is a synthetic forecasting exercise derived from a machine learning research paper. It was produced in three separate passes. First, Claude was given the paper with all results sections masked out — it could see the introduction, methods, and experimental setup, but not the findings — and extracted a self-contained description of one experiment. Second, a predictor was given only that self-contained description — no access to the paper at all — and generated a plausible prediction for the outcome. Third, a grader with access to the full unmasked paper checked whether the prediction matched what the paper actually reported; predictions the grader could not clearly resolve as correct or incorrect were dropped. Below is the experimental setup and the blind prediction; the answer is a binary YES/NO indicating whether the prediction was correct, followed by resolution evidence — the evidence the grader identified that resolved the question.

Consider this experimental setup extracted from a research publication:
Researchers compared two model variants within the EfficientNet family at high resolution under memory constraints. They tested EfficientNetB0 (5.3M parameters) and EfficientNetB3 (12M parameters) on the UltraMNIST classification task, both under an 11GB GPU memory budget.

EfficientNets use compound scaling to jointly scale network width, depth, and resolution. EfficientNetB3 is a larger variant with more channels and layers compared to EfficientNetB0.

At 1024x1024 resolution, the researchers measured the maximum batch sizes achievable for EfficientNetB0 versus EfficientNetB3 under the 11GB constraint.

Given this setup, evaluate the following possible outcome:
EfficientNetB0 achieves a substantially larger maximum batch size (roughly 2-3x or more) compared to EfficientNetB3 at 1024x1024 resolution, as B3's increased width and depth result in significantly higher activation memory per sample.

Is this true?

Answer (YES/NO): YES